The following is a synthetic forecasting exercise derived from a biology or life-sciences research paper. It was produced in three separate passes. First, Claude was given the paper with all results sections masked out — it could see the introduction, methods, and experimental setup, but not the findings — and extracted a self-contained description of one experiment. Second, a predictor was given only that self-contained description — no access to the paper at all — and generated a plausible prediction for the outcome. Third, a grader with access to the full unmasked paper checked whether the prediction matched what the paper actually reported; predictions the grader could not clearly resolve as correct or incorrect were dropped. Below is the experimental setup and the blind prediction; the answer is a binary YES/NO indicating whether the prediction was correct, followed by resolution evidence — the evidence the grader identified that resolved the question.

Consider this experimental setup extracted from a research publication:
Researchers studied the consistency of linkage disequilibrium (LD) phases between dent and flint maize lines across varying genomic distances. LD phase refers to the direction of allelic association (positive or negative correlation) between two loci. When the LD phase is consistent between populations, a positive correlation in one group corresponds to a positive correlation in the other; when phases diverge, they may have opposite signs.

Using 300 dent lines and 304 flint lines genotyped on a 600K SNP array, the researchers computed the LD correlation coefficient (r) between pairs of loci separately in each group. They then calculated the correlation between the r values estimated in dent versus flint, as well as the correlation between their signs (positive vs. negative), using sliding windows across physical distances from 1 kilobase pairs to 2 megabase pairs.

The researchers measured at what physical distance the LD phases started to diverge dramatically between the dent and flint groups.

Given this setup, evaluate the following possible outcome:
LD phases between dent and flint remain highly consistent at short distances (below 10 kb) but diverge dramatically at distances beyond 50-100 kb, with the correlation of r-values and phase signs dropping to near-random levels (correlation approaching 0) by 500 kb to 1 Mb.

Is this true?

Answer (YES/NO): NO